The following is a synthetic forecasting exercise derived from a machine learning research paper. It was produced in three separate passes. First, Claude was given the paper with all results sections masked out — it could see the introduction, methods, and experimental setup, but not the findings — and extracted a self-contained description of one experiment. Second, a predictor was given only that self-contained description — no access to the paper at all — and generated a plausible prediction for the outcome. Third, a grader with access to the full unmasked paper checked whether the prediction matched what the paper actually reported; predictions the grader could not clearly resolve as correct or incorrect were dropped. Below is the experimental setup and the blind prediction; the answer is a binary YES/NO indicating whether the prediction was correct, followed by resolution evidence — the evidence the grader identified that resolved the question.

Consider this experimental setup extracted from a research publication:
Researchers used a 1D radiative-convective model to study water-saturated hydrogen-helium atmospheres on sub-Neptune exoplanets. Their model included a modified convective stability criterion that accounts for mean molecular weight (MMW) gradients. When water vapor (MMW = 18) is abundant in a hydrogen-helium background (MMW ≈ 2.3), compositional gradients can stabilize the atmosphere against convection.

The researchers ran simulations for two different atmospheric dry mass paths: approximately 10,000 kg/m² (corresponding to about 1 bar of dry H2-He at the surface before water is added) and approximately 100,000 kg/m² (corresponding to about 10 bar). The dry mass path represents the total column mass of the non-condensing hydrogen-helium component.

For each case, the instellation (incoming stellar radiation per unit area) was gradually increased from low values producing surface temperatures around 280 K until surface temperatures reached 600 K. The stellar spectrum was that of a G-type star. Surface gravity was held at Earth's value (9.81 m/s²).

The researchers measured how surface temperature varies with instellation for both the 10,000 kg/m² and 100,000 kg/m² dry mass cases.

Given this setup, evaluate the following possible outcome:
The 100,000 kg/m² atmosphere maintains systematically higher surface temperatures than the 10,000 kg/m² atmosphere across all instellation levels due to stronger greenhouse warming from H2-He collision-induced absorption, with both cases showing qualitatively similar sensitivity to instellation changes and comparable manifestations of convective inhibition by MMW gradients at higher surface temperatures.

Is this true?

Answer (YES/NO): NO